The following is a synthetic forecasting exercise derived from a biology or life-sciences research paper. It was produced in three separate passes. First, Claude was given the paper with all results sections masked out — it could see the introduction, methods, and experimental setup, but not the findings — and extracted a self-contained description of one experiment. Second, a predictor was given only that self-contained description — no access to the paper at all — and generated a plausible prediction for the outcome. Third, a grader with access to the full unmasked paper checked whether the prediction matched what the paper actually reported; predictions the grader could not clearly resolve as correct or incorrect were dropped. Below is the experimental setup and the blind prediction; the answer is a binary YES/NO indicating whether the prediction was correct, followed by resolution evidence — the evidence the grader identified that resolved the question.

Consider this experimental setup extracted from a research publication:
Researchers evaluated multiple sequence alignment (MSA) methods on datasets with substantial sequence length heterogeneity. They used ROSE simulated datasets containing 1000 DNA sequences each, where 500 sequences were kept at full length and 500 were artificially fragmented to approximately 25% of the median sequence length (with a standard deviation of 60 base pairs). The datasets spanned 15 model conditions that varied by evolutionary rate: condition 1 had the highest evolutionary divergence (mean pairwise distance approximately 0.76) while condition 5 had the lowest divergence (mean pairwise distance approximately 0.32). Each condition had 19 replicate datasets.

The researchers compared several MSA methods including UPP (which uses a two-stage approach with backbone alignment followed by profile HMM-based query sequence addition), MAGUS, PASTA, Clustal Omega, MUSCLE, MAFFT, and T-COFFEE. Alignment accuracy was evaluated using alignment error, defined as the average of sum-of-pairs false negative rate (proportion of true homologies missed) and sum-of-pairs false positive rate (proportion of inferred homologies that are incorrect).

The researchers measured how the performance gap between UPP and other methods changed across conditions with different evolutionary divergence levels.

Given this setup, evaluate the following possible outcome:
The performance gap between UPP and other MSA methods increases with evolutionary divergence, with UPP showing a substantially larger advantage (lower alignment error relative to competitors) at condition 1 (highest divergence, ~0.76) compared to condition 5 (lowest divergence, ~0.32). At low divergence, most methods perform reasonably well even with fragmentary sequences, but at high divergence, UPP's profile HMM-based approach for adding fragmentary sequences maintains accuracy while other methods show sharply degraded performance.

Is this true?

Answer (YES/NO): YES